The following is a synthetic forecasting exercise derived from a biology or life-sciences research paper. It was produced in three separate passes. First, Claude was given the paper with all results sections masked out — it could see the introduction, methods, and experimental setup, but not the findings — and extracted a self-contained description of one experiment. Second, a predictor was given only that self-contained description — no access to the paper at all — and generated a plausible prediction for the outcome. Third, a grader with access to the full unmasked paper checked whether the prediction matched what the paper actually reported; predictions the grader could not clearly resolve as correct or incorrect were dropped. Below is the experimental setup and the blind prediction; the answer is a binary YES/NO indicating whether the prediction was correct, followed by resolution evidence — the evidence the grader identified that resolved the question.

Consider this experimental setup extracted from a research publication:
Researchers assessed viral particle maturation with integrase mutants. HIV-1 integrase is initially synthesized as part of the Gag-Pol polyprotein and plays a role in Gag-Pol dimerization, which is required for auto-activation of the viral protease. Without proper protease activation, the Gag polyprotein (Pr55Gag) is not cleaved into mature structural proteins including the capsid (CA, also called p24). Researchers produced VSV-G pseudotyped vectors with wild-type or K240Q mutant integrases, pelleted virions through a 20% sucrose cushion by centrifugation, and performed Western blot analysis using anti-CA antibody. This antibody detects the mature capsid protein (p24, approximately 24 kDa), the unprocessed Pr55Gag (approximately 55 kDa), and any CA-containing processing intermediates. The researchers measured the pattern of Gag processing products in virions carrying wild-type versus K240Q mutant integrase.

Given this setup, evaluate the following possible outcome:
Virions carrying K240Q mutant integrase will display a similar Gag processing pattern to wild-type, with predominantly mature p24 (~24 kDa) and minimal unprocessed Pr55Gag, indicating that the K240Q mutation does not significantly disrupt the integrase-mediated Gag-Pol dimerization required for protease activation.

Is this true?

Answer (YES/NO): YES